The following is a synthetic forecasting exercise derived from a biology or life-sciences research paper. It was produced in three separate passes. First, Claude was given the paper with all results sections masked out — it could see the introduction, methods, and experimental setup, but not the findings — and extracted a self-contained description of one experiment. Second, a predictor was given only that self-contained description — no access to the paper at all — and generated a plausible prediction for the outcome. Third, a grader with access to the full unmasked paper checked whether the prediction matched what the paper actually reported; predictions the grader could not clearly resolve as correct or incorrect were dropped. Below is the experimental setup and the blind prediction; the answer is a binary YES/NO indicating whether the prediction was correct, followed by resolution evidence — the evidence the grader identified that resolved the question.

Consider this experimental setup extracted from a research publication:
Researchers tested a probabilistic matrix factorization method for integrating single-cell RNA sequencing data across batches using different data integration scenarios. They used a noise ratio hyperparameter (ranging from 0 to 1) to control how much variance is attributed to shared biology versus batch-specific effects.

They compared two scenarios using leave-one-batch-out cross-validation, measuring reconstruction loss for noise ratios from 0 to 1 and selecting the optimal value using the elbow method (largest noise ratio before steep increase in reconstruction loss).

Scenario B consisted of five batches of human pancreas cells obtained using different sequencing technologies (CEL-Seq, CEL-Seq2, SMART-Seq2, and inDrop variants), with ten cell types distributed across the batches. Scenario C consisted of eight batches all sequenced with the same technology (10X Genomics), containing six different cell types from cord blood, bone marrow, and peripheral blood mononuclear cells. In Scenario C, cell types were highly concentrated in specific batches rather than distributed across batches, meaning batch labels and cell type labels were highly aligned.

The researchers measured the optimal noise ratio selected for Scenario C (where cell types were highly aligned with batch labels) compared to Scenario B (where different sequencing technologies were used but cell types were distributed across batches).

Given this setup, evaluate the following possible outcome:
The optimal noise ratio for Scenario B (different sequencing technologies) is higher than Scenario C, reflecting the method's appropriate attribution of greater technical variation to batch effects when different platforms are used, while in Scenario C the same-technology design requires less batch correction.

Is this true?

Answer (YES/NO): YES